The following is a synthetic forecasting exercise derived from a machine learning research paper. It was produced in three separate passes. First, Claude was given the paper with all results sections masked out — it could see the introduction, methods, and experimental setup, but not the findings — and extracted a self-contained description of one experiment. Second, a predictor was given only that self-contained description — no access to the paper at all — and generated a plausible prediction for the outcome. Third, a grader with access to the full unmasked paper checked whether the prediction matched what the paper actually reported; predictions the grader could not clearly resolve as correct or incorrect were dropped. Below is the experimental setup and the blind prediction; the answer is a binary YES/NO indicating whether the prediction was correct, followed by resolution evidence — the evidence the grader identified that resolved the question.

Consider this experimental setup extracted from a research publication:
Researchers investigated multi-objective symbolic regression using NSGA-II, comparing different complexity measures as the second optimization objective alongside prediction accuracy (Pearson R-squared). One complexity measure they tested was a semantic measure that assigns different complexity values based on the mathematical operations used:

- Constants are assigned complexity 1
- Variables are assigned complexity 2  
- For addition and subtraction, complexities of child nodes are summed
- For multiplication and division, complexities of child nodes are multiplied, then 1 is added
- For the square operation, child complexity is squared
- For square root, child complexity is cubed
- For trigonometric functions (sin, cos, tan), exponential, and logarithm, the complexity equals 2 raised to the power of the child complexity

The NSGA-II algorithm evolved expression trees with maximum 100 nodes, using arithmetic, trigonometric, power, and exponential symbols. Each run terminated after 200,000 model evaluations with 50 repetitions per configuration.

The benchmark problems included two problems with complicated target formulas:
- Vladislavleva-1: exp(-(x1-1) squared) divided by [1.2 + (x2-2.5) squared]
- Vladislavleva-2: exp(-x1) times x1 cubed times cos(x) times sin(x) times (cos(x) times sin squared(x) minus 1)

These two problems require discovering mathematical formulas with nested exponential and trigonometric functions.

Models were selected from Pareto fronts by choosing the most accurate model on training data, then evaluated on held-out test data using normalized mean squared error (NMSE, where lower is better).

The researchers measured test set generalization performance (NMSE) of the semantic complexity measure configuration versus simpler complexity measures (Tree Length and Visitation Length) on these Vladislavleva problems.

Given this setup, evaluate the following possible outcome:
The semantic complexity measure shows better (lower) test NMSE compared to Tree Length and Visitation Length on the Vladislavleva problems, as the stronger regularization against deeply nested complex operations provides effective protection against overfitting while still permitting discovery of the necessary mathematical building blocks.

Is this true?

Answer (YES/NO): NO